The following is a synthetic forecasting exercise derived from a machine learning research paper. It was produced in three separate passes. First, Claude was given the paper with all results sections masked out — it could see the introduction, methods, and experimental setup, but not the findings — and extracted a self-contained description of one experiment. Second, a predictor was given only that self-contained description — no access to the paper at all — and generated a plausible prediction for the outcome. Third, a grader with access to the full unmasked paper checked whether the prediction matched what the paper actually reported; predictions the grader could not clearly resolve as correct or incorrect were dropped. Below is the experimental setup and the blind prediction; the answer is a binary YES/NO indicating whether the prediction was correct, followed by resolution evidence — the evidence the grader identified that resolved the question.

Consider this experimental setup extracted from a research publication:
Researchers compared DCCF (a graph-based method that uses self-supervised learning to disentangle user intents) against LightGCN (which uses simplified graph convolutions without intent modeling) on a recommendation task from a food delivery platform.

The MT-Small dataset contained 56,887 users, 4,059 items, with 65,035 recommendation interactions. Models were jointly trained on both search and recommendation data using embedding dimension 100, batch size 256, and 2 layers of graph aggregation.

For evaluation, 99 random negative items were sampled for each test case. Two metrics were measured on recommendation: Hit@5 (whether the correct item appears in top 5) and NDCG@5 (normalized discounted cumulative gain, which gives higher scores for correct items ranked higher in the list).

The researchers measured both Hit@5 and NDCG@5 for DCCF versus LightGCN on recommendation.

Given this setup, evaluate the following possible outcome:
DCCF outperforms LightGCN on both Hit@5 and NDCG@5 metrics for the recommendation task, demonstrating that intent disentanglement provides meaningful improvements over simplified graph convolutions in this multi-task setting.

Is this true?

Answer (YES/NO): NO